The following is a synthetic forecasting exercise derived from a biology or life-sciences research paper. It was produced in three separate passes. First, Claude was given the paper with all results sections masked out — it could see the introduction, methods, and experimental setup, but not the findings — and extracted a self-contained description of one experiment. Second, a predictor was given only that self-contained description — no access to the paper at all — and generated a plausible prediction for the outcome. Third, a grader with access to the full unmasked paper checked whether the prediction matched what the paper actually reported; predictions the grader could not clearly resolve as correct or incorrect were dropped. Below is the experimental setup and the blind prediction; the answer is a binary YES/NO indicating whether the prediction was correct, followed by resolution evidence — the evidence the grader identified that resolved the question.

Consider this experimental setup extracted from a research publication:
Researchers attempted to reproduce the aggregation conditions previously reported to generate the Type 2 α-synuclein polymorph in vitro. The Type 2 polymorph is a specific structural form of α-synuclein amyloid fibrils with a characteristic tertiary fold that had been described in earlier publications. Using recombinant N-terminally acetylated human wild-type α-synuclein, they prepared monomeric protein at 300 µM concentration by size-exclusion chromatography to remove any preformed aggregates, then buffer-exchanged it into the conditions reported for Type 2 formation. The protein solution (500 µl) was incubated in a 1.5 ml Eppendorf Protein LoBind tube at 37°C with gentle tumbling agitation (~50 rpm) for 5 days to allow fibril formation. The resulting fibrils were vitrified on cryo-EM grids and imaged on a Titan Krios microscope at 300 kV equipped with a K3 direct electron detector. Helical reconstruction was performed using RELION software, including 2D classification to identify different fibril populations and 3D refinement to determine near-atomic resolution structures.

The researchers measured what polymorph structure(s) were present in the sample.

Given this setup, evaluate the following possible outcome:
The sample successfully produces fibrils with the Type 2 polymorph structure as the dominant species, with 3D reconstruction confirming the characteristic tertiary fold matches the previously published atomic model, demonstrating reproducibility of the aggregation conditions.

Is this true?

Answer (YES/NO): NO